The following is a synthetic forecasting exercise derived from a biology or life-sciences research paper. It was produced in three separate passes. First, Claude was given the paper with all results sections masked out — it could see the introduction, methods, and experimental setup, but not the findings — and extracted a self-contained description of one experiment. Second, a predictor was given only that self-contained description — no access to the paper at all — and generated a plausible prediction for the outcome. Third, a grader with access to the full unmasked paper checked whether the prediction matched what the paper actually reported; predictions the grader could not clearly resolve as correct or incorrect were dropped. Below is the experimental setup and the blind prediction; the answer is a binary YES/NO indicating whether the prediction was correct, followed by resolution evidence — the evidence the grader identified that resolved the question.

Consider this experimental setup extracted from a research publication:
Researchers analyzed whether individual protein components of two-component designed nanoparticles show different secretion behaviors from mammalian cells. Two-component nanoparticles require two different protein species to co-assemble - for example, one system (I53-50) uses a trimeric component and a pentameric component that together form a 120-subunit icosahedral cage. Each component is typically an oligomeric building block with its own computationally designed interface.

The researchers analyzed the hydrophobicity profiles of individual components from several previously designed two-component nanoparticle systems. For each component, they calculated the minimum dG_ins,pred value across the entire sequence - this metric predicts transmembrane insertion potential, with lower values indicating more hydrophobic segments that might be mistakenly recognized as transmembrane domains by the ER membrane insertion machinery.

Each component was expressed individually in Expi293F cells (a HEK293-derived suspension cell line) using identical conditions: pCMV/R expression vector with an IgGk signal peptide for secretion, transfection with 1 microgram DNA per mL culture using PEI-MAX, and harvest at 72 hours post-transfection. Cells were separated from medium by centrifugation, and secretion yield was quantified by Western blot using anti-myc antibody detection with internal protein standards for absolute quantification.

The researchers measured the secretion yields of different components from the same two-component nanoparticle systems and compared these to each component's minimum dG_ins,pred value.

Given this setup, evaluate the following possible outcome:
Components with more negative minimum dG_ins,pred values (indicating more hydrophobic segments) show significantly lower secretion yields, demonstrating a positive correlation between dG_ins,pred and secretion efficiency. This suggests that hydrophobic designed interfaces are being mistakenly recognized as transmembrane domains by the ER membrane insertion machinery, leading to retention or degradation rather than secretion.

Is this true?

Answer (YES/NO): YES